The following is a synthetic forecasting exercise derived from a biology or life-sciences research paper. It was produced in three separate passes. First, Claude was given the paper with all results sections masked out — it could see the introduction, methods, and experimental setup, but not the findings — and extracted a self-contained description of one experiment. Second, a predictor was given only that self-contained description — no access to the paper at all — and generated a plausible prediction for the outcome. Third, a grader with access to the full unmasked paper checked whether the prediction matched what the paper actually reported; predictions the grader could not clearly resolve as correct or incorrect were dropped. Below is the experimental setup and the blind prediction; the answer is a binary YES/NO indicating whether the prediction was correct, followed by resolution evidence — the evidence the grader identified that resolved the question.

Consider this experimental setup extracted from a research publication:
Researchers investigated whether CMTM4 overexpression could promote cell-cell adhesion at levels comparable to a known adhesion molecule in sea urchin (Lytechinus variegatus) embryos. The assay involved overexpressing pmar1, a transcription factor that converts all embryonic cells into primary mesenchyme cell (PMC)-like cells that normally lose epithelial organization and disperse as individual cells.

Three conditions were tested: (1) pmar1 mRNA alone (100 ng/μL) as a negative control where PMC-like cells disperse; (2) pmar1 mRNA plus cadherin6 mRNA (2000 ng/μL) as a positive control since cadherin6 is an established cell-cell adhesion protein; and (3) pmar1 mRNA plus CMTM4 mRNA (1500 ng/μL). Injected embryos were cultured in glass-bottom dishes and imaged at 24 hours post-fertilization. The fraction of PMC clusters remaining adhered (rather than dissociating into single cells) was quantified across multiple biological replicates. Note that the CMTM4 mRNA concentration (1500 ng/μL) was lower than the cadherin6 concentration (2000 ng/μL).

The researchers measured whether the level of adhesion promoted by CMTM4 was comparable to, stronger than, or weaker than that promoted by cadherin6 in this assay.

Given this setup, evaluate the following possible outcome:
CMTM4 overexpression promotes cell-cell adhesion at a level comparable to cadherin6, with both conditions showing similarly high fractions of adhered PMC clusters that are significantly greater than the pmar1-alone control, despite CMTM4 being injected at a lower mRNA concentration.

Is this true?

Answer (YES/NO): YES